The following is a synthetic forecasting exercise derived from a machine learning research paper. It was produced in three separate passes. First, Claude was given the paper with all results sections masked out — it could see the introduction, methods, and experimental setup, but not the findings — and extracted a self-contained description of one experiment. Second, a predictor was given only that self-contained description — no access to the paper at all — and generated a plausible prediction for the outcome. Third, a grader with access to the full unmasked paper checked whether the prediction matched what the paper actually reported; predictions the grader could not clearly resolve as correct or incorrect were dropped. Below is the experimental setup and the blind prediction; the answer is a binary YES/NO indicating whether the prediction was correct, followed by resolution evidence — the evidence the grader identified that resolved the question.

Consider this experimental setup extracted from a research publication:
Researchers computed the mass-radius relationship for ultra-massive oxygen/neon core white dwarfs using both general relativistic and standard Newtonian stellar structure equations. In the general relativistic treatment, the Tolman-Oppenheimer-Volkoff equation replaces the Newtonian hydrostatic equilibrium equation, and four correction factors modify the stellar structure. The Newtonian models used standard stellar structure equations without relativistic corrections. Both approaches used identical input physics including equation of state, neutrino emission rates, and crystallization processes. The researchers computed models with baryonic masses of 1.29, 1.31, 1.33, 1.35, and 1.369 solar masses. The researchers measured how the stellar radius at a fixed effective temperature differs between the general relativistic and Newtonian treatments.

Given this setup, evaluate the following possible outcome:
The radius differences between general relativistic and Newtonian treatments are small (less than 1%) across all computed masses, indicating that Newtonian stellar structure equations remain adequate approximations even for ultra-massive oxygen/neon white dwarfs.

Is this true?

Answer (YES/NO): NO